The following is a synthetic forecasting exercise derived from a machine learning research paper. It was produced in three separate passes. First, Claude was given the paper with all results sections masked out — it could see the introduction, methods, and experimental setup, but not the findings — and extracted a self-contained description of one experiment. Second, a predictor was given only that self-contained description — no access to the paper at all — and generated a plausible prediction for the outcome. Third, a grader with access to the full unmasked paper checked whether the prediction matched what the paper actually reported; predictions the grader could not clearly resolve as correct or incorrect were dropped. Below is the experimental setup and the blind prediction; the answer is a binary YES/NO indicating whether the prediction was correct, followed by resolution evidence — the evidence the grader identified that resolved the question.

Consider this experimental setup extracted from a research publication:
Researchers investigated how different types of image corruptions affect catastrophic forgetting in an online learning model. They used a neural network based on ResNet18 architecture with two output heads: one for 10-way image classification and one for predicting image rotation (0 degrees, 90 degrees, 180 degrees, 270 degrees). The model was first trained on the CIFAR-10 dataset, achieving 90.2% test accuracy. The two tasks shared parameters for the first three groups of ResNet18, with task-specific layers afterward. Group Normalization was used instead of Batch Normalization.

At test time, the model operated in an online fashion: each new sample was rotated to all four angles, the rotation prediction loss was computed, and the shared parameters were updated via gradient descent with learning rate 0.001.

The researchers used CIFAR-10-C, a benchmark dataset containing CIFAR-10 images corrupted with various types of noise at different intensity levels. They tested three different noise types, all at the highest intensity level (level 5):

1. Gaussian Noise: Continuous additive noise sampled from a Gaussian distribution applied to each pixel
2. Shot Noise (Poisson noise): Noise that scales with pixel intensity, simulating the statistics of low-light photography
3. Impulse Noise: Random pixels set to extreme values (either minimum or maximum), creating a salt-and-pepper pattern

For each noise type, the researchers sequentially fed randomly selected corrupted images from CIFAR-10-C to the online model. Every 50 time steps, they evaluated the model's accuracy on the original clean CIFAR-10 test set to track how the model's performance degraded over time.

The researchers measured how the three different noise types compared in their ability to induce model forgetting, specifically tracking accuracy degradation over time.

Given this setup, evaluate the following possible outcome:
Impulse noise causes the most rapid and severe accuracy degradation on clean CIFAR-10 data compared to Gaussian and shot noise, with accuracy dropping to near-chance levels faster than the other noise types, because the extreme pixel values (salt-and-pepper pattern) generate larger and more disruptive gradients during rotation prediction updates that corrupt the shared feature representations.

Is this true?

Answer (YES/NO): NO